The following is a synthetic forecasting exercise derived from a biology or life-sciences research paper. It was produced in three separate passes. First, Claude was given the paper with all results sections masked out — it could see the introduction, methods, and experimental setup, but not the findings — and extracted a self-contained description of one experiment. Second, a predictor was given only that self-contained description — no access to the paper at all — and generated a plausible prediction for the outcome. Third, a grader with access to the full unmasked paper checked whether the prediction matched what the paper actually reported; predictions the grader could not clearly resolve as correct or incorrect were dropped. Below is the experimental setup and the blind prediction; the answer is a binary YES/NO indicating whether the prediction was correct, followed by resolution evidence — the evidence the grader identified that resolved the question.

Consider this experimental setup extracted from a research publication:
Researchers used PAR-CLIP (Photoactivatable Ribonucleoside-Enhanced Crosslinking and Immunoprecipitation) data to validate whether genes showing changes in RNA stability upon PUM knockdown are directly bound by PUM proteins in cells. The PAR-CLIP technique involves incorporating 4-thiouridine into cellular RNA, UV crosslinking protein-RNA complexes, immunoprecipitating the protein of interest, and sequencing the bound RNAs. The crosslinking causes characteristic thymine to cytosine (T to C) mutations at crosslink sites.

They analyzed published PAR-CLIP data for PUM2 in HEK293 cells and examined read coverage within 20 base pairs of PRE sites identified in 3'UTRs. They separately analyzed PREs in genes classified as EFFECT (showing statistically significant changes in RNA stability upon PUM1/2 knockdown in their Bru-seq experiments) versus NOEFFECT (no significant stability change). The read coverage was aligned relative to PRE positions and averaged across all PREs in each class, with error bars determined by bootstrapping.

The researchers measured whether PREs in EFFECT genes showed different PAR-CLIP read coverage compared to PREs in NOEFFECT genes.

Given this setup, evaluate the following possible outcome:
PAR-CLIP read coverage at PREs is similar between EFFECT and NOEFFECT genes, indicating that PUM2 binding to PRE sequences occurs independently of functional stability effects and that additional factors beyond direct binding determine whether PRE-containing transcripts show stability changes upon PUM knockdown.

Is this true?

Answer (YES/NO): NO